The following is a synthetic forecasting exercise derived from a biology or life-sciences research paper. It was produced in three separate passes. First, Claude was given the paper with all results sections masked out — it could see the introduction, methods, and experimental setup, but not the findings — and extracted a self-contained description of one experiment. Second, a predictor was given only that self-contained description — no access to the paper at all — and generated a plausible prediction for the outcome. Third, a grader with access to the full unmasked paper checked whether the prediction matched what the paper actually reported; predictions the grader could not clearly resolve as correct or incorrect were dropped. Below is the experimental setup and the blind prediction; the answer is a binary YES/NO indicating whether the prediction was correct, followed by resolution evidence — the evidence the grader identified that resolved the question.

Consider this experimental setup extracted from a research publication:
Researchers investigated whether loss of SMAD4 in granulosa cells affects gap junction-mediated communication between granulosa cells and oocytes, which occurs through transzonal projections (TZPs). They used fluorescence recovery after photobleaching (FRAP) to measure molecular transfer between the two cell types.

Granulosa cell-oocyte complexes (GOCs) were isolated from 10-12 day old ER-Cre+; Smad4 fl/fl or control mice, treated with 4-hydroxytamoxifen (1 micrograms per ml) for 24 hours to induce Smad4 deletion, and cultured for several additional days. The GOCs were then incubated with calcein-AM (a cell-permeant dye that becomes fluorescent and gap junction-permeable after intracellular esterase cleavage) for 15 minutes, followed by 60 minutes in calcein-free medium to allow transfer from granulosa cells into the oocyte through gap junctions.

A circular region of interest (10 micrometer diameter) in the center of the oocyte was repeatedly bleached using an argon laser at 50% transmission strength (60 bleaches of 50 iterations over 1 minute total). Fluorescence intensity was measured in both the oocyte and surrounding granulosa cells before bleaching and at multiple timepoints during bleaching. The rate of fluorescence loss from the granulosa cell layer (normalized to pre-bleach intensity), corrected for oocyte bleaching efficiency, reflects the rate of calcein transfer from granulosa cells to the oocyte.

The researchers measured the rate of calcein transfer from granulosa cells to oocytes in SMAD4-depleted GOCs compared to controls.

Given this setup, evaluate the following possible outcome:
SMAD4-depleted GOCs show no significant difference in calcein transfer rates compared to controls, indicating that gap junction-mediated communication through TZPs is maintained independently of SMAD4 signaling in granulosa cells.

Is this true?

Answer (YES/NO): YES